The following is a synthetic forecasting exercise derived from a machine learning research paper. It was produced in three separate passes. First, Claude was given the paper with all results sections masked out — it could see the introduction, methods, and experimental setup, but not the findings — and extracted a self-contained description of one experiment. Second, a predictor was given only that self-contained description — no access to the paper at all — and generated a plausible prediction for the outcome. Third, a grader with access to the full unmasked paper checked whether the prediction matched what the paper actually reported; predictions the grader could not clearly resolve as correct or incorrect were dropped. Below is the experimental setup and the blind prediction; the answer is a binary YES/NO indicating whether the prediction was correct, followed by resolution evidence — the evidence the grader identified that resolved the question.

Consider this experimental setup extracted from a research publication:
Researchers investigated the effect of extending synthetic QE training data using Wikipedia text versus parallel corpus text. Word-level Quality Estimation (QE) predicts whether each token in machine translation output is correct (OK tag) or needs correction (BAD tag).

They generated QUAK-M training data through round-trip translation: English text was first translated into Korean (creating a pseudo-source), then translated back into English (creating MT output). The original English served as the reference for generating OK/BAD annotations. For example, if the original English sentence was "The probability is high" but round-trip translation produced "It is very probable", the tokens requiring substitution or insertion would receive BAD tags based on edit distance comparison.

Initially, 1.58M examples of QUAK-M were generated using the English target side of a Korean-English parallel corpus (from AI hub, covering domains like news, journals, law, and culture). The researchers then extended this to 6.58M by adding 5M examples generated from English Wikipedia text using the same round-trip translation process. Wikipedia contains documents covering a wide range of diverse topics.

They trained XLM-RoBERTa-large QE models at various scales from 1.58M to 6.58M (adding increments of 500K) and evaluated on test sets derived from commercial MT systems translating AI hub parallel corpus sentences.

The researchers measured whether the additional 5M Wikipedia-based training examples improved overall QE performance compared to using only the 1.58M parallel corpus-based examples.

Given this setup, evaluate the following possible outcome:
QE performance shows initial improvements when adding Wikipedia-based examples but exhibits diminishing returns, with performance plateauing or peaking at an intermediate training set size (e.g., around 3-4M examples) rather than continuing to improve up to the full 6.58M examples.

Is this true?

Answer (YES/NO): NO